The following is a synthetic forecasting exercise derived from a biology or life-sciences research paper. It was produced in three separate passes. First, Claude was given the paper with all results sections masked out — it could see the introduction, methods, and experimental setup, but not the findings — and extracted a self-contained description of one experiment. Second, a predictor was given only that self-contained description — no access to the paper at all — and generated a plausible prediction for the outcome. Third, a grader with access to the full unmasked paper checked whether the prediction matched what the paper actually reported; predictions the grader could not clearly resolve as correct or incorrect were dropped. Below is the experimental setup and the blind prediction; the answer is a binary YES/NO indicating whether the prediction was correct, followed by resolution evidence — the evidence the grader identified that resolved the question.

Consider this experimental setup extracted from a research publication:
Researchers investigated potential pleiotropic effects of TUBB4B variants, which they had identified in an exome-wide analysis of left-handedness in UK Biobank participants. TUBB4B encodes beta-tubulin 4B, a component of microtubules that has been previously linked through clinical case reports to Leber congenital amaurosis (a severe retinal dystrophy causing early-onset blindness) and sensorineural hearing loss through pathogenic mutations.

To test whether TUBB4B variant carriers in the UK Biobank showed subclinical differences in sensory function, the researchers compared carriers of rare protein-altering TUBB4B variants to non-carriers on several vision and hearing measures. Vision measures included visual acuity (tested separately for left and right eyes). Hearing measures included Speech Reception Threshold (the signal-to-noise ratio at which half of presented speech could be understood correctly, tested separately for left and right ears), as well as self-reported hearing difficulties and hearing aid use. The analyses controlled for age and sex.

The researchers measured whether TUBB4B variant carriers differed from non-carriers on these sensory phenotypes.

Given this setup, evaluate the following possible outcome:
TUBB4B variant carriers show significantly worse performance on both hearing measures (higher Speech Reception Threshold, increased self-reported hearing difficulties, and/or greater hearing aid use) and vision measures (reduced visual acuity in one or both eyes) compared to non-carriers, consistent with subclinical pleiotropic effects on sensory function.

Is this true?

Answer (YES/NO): NO